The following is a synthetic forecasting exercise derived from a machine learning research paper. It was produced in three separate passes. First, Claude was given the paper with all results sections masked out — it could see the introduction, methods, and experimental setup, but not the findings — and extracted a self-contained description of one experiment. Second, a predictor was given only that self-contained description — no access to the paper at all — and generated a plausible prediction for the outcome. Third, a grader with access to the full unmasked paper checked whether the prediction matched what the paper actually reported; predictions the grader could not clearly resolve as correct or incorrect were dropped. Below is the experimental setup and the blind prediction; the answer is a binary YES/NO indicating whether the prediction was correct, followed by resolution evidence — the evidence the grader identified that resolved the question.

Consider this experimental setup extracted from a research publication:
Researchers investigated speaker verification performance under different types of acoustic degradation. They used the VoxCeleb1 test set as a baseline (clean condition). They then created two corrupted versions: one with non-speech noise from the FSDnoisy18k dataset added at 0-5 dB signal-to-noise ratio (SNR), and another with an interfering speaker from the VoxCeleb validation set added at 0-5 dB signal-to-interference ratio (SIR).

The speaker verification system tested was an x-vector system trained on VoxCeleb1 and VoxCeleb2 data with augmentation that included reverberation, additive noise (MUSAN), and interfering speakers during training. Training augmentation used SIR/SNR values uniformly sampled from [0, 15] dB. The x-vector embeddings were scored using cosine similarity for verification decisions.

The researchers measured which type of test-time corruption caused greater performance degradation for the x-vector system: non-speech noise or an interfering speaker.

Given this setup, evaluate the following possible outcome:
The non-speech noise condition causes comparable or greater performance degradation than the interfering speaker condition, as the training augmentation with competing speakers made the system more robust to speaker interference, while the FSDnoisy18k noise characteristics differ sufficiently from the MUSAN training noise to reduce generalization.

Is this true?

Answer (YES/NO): NO